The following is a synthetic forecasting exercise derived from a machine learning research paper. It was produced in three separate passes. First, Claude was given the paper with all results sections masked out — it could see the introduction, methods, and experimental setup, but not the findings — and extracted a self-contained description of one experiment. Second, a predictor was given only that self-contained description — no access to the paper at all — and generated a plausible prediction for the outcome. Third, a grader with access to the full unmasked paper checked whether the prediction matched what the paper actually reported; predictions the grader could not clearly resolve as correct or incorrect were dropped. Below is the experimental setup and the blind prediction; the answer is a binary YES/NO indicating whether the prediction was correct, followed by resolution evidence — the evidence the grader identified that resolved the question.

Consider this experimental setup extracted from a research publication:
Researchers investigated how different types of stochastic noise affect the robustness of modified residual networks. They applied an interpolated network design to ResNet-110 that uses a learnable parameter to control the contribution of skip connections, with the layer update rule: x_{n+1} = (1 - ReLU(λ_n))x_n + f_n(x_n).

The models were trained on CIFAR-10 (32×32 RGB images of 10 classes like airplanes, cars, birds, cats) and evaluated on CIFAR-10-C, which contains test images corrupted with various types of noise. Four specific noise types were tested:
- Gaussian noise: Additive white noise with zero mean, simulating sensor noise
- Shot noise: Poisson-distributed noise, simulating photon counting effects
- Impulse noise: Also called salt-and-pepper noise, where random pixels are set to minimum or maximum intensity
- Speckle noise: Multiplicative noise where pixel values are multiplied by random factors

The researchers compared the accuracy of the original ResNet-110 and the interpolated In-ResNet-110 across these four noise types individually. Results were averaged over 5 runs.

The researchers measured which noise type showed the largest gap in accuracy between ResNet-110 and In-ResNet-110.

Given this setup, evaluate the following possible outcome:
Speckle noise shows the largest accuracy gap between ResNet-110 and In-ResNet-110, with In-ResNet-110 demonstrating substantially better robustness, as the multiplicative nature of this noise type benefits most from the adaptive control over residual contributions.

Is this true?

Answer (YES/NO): NO